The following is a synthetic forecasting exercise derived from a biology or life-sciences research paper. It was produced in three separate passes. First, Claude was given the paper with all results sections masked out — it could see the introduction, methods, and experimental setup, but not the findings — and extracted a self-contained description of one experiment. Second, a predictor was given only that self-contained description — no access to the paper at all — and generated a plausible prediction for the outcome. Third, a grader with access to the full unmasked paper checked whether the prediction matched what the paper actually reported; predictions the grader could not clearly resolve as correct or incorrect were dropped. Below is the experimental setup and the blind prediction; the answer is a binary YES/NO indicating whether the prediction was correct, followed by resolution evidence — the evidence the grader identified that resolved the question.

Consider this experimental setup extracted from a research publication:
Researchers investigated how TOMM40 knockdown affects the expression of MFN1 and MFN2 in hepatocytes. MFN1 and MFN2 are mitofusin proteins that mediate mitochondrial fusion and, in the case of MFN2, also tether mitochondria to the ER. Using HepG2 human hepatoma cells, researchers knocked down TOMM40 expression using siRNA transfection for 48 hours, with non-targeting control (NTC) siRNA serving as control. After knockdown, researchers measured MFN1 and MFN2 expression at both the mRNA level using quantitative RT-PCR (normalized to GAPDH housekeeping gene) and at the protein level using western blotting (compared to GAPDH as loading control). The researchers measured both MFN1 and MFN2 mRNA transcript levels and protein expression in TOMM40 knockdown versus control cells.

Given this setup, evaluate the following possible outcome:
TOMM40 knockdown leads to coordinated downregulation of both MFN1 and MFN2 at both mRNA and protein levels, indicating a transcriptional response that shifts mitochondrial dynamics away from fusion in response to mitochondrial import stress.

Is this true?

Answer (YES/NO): NO